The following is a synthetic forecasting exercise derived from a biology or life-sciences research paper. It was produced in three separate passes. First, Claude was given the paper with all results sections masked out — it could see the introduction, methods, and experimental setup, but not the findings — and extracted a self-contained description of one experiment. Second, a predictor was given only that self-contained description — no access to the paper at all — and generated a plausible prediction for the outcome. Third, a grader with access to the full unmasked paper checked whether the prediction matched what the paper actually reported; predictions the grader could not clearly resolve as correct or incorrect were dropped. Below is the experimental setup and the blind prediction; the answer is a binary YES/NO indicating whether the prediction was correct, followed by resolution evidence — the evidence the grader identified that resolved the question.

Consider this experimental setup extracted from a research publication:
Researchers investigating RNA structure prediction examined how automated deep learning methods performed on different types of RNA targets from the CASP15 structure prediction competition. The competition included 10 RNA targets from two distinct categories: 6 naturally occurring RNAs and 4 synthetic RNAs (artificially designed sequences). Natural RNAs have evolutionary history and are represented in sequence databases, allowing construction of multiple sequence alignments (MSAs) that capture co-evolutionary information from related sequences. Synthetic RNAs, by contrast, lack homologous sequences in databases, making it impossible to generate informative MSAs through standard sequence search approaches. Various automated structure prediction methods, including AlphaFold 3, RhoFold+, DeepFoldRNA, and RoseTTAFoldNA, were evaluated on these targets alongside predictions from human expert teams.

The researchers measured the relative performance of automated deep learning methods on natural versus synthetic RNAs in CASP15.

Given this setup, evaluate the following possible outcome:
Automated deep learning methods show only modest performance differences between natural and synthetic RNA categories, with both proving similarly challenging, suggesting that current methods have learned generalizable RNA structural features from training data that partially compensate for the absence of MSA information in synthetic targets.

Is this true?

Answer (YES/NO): NO